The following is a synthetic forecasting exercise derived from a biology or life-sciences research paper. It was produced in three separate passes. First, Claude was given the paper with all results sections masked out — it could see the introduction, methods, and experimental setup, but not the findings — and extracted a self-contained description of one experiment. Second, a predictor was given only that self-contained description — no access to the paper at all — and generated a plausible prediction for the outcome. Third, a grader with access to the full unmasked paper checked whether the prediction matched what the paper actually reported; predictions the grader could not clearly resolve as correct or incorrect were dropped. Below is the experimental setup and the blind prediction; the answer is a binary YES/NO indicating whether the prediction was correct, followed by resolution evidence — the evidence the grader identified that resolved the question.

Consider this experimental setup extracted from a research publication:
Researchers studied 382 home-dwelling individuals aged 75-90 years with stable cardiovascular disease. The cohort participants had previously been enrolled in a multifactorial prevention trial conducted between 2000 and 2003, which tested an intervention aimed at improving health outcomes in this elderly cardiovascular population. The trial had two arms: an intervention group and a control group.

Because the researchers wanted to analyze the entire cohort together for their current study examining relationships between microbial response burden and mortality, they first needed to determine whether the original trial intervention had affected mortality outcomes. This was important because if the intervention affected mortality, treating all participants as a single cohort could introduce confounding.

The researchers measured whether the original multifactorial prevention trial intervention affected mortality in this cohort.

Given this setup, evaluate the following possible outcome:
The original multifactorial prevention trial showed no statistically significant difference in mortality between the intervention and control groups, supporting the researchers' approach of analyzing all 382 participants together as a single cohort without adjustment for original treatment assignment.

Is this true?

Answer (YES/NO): YES